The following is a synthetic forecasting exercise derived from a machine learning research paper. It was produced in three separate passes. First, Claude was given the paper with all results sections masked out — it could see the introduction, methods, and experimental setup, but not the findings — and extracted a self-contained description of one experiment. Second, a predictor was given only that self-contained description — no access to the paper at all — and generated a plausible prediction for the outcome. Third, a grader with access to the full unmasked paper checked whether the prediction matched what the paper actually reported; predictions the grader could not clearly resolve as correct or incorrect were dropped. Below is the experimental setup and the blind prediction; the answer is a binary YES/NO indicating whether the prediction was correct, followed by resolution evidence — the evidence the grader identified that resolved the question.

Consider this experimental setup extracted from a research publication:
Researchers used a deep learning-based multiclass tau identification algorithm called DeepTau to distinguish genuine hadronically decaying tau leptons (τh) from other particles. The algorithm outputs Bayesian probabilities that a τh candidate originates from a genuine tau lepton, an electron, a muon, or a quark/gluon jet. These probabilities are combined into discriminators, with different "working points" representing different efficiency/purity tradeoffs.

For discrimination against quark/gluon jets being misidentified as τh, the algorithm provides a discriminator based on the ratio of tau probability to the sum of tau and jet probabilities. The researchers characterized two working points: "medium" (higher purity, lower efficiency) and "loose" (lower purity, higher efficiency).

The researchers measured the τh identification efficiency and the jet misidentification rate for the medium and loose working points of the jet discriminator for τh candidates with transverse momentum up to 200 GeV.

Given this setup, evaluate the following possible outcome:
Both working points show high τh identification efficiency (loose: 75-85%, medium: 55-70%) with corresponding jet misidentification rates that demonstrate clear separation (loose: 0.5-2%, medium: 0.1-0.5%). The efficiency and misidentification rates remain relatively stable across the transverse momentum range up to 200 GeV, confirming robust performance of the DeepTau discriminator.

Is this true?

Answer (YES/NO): NO